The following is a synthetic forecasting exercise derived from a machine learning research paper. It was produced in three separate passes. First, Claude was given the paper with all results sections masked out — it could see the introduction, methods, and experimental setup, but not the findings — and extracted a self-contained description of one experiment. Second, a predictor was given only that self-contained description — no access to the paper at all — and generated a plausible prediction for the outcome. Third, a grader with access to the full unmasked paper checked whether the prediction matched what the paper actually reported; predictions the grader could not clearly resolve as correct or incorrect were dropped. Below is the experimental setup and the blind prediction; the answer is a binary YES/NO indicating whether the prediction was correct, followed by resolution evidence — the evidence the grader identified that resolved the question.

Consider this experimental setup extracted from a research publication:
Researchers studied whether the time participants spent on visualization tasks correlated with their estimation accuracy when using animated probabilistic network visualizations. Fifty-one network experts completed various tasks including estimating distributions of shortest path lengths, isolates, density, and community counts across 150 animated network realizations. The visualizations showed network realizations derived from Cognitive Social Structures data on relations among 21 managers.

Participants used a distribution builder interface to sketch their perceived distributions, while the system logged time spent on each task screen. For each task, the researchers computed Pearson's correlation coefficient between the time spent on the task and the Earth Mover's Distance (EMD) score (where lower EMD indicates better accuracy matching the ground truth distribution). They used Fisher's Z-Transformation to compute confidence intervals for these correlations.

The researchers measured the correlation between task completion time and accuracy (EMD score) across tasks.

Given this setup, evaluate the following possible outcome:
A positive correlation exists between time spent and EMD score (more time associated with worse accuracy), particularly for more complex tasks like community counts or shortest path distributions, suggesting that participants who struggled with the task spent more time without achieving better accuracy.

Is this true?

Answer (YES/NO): NO